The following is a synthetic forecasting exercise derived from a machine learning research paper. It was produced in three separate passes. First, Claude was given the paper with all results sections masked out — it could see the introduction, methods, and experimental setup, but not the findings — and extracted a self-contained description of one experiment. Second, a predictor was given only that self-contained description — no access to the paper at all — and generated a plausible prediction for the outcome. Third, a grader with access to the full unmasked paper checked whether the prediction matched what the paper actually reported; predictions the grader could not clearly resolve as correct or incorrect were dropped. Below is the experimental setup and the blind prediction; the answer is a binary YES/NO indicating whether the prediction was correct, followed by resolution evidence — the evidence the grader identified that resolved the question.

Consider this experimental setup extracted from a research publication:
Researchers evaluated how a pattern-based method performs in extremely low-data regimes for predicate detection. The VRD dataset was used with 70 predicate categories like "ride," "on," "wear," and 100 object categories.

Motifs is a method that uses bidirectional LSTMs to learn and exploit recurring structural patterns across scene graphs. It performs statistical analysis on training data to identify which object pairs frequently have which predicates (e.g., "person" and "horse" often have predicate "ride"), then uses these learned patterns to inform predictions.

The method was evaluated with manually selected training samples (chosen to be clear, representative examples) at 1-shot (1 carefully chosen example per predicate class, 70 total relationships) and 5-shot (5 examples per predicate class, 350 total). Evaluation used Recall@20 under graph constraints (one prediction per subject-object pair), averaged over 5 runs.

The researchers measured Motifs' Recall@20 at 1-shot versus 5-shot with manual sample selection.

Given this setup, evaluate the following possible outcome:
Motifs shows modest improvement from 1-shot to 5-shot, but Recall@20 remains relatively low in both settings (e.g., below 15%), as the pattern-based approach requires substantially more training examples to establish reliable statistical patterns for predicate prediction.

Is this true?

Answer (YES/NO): NO